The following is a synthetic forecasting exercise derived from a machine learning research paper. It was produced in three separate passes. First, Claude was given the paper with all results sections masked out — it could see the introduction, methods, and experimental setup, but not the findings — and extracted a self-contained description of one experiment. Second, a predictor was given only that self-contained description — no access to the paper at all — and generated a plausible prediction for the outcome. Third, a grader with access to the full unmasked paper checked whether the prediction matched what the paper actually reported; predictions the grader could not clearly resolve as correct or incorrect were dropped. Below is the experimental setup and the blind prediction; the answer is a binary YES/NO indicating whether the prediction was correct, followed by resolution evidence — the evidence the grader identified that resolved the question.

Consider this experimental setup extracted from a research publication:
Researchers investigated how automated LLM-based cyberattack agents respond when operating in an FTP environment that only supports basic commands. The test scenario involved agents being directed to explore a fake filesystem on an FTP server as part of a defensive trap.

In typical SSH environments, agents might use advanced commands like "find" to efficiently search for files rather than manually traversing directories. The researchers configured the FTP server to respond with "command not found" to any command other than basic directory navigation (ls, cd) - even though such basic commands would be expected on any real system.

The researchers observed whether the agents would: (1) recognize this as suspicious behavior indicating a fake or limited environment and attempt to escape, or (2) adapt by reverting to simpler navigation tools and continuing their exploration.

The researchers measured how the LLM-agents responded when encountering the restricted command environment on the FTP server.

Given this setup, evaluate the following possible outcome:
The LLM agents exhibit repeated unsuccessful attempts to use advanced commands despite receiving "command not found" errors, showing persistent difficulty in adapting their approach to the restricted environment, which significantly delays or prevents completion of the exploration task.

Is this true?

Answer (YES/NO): NO